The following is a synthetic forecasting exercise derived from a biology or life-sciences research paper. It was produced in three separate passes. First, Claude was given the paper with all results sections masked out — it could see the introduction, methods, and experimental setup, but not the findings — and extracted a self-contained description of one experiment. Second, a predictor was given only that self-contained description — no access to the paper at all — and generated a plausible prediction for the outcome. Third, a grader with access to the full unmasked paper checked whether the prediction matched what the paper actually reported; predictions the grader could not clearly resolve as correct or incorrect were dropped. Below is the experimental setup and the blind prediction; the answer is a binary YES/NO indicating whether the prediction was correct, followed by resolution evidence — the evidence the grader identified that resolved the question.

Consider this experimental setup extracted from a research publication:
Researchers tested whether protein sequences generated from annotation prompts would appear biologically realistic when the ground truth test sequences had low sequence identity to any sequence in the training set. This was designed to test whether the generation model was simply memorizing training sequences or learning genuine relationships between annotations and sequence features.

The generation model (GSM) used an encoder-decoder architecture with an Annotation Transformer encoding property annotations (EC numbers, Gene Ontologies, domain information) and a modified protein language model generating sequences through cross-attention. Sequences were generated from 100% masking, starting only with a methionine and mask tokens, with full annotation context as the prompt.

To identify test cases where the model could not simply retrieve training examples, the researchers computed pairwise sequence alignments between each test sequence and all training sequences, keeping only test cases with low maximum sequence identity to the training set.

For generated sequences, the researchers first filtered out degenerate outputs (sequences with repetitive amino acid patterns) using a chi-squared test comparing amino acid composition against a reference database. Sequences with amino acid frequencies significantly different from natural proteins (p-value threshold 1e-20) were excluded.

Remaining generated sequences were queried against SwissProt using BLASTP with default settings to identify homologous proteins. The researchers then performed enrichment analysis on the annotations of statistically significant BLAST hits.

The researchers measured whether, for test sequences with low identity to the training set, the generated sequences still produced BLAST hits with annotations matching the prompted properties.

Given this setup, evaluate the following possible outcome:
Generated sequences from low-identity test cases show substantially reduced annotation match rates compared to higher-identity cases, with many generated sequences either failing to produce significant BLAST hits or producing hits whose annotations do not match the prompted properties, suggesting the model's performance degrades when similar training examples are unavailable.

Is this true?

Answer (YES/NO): NO